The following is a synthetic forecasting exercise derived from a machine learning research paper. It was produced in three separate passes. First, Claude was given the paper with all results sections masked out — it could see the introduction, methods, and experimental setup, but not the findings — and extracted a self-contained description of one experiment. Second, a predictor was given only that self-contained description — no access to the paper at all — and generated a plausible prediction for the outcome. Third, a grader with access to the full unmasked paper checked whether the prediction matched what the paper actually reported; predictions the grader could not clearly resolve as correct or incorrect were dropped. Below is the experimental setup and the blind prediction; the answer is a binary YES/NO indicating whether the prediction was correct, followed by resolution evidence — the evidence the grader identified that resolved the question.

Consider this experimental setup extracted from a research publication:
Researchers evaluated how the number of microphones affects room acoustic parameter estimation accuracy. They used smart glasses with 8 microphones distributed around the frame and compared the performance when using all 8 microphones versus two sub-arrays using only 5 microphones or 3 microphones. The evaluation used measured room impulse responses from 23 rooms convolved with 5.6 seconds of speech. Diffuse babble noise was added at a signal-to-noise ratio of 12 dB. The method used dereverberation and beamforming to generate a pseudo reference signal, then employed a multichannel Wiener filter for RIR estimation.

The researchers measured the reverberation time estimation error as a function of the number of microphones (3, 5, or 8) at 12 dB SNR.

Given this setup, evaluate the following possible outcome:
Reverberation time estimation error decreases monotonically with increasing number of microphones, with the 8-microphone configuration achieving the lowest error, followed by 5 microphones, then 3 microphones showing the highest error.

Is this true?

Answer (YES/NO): YES